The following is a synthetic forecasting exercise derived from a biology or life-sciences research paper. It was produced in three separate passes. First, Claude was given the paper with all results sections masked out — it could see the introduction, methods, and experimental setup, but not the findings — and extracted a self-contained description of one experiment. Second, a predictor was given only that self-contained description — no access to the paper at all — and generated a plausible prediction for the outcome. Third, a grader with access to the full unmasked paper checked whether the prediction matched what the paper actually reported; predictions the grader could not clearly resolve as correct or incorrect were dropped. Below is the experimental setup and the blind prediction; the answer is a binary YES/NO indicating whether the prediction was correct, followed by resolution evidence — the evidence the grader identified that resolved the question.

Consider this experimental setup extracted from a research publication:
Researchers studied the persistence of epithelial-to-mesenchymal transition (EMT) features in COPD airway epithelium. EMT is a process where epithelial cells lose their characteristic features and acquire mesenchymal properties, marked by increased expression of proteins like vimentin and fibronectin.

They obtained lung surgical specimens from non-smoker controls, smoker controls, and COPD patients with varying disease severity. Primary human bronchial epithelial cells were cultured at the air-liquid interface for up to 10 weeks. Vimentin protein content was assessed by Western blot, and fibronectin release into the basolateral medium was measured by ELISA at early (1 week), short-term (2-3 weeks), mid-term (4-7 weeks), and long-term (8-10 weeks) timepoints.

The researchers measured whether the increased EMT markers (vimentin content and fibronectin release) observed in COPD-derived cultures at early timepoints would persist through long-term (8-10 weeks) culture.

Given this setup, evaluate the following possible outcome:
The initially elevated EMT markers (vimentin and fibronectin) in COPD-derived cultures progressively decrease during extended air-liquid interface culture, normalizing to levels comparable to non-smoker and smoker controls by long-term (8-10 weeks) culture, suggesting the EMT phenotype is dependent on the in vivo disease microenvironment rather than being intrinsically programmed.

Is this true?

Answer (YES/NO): YES